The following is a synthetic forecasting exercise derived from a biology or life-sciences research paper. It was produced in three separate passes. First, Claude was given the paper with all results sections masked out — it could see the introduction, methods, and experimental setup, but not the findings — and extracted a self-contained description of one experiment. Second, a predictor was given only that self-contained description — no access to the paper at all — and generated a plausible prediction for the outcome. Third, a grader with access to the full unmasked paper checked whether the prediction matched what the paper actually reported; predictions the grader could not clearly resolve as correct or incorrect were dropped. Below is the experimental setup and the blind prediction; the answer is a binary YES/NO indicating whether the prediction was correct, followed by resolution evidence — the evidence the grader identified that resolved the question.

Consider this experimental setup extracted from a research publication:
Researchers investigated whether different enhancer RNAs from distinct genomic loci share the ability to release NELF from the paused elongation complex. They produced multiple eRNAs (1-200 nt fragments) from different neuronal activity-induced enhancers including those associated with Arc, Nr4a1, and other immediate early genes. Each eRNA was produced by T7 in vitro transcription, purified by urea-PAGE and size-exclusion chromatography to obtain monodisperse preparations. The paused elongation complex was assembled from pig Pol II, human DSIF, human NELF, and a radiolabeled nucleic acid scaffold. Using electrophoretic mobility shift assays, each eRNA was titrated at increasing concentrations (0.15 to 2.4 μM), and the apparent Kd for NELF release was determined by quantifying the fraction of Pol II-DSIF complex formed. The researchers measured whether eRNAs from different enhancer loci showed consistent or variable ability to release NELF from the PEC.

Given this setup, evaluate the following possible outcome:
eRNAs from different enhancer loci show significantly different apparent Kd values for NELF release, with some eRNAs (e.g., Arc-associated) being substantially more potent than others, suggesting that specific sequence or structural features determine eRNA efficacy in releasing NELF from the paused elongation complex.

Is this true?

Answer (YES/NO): NO